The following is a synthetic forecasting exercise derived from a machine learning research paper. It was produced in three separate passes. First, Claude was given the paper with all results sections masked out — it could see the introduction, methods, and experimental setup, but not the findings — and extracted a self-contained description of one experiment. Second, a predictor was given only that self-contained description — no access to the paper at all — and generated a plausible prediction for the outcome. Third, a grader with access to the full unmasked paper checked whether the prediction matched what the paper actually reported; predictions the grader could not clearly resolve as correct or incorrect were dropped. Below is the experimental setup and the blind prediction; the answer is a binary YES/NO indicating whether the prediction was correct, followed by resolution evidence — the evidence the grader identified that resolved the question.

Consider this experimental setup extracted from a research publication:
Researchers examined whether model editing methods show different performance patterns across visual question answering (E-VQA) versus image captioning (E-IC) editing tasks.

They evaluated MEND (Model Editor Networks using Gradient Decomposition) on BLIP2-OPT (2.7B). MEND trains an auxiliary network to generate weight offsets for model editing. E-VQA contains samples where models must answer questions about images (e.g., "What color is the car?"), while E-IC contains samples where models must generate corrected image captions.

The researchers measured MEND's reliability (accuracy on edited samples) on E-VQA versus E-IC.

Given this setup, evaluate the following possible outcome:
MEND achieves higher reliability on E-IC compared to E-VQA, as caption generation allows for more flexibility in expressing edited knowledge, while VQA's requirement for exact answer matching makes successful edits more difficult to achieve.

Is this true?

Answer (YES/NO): NO